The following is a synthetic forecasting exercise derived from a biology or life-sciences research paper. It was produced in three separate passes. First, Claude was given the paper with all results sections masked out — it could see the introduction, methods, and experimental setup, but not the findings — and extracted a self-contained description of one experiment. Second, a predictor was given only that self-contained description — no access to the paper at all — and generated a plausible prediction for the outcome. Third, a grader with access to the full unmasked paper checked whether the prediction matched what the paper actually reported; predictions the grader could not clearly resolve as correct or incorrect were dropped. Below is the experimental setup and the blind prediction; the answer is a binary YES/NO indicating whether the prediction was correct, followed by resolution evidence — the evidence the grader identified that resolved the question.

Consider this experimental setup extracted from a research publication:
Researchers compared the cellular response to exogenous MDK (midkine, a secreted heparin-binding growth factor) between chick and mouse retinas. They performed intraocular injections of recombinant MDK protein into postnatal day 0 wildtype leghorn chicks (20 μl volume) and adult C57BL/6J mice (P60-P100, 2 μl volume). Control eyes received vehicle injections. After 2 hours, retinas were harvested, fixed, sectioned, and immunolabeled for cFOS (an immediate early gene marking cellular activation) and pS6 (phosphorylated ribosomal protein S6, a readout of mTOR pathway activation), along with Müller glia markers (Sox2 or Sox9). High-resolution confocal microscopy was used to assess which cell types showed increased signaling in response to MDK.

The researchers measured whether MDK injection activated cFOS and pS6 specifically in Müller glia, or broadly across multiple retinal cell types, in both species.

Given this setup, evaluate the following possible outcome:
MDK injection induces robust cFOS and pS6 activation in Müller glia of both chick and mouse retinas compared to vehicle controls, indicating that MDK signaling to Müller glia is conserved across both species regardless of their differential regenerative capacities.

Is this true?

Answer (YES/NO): YES